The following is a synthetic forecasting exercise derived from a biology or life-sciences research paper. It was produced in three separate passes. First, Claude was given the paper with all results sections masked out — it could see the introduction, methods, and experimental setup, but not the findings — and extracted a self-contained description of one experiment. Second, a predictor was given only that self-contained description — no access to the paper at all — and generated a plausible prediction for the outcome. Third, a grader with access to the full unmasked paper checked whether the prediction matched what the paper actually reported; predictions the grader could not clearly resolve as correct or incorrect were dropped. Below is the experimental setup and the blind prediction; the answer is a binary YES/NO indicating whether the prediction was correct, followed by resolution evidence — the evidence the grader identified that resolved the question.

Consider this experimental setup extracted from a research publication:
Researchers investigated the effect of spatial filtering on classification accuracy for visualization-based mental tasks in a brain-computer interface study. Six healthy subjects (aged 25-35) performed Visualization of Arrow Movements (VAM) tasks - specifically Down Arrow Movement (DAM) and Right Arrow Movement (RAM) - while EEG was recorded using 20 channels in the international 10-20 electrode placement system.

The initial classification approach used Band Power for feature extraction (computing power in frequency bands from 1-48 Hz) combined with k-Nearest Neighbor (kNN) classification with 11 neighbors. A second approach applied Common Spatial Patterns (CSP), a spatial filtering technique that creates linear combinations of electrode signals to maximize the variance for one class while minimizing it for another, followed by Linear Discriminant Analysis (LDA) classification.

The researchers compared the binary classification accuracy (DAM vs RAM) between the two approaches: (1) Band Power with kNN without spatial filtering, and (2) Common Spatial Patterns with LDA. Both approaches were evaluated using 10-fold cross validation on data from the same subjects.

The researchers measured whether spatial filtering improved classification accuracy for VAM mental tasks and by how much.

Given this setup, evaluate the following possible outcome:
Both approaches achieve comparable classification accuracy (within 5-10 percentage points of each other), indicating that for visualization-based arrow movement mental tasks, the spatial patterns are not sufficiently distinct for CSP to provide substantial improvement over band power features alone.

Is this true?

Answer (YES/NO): NO